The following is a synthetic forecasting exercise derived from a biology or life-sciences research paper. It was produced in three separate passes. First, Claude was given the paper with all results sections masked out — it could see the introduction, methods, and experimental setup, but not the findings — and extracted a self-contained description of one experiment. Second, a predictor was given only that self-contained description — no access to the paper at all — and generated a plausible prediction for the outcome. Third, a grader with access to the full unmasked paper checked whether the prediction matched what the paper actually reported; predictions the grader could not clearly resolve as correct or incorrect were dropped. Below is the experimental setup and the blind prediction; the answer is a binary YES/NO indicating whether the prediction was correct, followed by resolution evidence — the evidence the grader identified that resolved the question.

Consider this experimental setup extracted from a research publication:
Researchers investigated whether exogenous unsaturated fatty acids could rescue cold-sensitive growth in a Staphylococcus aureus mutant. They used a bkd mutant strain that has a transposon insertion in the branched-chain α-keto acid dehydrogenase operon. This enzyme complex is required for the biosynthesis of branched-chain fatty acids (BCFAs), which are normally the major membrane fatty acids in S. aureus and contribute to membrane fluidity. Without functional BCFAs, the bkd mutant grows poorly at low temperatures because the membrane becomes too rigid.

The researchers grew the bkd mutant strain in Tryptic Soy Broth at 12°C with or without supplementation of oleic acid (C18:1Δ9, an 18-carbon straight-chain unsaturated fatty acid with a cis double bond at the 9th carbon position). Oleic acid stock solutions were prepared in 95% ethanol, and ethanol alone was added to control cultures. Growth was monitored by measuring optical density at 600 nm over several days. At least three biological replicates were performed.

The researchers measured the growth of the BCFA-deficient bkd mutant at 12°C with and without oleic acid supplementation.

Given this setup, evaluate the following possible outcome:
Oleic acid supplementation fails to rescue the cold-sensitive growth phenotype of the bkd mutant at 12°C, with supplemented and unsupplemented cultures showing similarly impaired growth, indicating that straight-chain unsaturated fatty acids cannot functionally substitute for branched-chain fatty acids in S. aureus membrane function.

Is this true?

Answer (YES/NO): NO